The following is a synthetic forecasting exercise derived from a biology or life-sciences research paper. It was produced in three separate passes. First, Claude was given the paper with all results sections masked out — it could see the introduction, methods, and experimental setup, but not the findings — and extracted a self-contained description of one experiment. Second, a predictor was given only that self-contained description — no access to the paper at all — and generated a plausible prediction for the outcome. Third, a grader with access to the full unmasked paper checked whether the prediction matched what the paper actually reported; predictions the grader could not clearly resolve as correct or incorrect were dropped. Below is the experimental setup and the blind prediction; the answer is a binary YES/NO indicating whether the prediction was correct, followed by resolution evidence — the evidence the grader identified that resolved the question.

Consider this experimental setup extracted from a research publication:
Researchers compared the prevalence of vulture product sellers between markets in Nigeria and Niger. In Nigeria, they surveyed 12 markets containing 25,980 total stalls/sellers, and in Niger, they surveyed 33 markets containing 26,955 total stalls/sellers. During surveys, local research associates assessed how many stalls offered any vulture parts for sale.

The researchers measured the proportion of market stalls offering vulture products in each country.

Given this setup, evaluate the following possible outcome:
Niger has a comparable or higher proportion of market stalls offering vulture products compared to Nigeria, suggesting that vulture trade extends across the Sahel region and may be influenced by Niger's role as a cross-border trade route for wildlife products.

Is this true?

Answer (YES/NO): NO